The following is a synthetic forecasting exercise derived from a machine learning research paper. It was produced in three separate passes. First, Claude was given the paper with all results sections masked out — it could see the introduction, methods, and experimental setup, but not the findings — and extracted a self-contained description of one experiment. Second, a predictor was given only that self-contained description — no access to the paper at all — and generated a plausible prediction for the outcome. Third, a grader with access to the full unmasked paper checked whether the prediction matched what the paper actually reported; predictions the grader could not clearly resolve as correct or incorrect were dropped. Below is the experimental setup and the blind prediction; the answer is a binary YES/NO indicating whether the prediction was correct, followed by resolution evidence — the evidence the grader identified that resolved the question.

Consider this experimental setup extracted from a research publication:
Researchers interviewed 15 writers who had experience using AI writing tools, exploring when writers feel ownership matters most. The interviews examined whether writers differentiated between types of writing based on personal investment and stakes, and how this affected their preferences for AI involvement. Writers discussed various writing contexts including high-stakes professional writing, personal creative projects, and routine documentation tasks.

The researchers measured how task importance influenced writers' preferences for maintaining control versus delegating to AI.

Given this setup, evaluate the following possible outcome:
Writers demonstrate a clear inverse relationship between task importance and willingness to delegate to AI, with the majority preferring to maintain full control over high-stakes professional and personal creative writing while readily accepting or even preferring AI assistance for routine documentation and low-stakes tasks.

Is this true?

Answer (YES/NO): YES